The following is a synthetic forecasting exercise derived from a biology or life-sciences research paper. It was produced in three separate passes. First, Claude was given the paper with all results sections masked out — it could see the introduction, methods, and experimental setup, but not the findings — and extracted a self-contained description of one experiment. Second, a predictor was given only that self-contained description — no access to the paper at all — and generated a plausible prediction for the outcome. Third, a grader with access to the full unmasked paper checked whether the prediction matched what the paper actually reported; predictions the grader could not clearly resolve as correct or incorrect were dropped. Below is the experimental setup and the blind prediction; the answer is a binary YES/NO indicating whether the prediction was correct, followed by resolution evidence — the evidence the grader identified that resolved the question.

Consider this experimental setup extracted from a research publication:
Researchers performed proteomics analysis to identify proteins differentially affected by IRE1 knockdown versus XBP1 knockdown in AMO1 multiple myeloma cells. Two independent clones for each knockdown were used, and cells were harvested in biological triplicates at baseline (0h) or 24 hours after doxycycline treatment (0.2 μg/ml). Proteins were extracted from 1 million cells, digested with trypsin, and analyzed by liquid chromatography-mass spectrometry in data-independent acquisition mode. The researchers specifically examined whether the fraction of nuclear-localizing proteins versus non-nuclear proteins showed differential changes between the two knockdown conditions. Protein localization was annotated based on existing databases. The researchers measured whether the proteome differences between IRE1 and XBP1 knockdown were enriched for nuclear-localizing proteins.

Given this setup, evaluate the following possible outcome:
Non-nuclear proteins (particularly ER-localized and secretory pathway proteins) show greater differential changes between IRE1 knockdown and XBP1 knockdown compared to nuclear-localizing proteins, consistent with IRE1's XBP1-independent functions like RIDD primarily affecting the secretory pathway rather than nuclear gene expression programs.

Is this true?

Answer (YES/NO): NO